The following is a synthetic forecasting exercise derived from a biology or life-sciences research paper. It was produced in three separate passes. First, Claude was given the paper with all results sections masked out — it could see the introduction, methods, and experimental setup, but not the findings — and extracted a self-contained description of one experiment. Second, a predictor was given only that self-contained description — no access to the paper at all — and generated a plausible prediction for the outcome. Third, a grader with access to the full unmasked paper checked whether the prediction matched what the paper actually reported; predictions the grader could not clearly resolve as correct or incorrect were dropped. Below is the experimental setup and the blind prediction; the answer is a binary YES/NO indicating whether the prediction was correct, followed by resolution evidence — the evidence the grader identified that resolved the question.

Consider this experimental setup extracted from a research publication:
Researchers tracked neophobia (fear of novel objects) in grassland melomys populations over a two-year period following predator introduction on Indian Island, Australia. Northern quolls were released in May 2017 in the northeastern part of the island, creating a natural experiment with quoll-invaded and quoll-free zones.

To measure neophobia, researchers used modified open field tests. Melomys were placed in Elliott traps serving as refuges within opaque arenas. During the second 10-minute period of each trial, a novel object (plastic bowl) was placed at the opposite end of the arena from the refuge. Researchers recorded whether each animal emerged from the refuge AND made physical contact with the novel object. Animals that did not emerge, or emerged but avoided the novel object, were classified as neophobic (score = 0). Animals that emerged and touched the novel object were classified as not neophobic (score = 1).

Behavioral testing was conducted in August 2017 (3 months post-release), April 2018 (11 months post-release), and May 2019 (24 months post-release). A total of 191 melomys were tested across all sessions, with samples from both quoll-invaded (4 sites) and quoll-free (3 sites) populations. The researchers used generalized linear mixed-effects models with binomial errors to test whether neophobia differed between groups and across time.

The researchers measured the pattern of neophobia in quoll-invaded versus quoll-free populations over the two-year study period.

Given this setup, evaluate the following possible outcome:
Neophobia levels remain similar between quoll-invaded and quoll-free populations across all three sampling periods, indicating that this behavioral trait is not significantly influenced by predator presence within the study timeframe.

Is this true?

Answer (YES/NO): NO